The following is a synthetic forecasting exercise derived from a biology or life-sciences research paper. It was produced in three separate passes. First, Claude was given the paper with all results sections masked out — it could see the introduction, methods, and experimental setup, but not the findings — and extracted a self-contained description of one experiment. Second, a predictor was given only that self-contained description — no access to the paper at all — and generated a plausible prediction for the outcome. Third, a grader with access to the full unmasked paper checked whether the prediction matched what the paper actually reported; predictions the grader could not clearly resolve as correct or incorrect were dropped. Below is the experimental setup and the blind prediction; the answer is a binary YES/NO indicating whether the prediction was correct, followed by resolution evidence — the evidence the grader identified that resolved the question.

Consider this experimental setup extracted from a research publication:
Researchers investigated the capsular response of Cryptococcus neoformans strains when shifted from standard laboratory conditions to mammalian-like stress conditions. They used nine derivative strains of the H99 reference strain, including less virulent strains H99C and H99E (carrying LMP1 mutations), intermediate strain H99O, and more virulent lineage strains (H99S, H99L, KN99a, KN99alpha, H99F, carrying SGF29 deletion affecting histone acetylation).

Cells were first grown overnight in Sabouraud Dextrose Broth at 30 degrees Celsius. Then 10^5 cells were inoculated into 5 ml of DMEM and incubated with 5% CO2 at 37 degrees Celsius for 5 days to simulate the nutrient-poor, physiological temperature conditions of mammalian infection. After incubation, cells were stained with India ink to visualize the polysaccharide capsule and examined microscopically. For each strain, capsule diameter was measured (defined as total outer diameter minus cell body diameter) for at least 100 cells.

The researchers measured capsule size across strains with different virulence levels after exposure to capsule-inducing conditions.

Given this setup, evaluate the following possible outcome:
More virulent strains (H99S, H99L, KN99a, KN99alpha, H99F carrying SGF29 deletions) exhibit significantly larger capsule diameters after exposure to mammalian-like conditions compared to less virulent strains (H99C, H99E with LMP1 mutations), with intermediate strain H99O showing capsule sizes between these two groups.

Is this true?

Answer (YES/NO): NO